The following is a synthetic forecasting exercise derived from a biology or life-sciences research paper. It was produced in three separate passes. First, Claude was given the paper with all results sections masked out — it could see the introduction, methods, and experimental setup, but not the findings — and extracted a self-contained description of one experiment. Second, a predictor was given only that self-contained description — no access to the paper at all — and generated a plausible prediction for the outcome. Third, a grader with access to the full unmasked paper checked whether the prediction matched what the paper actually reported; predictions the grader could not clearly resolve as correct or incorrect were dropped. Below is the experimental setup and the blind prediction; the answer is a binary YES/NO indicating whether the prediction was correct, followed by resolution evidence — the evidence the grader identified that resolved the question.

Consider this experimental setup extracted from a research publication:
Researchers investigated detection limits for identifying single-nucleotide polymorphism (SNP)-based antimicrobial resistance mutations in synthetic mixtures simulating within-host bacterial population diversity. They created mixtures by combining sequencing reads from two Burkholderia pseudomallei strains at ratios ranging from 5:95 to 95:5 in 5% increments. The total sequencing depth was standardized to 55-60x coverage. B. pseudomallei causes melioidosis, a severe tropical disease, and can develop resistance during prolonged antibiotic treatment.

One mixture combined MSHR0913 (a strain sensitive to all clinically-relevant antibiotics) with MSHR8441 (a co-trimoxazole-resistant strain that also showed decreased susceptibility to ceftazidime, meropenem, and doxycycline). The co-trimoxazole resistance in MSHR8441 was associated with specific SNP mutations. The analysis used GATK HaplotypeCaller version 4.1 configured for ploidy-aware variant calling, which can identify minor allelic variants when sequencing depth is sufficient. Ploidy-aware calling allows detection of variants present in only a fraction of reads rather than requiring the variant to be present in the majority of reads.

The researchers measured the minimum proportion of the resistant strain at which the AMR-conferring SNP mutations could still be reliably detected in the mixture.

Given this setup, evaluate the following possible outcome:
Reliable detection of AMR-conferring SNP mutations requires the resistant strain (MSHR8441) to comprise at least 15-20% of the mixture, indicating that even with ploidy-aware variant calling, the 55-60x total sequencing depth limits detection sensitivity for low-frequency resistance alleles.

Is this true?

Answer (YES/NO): NO